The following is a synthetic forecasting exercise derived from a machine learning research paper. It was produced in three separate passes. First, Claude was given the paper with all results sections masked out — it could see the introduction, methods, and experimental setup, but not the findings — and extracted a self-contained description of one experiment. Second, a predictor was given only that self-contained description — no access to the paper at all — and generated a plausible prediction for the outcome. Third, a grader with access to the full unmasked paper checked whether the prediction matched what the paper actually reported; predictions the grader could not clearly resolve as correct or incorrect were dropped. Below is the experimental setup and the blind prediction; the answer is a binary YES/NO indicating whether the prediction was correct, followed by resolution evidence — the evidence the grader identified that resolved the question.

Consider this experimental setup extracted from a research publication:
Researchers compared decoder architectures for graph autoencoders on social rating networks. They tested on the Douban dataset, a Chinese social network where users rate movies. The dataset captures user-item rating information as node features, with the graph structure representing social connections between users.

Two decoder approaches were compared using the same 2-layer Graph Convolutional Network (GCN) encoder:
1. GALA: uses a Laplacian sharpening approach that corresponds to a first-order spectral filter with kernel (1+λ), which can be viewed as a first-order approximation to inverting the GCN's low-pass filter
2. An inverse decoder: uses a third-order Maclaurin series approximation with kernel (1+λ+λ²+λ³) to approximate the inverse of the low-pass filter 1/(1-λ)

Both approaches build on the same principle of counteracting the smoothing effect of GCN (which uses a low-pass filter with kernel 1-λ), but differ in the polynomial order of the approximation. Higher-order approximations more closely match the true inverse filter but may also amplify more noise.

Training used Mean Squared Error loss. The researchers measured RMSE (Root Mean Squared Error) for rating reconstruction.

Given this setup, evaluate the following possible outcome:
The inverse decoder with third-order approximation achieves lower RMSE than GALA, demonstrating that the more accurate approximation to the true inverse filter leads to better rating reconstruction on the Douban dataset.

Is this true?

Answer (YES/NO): YES